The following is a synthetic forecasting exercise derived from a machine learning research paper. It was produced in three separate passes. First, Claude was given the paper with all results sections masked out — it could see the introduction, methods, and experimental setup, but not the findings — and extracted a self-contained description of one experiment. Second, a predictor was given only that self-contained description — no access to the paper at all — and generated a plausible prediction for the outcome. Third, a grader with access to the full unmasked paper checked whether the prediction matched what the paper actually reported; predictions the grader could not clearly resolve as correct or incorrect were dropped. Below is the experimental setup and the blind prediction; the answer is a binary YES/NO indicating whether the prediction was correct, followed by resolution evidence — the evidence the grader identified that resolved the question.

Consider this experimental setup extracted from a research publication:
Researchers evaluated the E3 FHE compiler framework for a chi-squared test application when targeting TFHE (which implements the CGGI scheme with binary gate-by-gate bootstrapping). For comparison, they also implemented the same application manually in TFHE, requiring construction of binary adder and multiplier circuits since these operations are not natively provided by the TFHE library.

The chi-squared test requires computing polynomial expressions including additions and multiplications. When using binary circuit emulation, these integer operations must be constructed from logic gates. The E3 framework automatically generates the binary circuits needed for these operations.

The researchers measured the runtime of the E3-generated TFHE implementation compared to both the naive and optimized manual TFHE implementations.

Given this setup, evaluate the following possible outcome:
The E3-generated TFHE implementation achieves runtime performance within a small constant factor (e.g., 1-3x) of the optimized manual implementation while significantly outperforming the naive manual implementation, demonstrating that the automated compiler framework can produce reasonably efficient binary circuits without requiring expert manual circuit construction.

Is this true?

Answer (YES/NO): NO